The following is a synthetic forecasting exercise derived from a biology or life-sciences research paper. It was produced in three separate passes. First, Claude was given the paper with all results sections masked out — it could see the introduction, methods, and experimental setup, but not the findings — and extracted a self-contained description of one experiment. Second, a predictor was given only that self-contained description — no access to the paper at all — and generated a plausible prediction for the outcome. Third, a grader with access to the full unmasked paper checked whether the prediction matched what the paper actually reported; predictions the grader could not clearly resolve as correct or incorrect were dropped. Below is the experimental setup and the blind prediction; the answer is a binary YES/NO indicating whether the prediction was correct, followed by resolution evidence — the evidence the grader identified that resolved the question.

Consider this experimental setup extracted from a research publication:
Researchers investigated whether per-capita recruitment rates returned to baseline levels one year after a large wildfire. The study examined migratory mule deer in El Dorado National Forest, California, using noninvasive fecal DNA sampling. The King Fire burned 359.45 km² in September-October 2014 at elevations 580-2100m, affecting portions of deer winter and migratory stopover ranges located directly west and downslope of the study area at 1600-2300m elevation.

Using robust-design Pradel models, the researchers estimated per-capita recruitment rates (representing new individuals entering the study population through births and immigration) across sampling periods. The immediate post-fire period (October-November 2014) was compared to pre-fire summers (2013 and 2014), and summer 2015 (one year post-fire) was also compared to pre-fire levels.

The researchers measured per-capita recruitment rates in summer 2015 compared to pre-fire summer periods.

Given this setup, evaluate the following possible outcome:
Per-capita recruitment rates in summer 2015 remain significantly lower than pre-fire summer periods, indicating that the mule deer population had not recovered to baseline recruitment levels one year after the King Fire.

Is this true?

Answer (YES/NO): NO